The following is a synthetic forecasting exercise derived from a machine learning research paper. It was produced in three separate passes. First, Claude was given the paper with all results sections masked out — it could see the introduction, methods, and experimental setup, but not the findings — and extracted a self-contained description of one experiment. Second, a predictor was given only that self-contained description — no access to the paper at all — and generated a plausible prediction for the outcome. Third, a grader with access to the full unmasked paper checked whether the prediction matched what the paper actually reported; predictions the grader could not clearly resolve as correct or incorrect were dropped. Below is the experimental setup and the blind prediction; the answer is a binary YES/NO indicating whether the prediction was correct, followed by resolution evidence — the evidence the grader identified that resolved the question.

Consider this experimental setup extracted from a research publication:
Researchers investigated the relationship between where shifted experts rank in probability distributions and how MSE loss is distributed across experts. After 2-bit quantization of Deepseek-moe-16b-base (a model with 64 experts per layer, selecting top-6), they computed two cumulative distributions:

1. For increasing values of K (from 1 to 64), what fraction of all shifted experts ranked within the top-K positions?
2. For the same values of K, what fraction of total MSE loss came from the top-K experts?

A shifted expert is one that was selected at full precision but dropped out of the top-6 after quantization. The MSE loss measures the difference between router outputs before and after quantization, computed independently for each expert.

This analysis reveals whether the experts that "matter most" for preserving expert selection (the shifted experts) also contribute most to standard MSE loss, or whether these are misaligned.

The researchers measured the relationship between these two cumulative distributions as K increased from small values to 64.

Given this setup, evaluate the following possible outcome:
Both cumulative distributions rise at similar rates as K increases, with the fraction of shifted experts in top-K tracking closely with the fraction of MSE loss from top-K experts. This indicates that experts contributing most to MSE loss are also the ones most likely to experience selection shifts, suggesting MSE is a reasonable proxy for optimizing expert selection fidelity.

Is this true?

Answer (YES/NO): NO